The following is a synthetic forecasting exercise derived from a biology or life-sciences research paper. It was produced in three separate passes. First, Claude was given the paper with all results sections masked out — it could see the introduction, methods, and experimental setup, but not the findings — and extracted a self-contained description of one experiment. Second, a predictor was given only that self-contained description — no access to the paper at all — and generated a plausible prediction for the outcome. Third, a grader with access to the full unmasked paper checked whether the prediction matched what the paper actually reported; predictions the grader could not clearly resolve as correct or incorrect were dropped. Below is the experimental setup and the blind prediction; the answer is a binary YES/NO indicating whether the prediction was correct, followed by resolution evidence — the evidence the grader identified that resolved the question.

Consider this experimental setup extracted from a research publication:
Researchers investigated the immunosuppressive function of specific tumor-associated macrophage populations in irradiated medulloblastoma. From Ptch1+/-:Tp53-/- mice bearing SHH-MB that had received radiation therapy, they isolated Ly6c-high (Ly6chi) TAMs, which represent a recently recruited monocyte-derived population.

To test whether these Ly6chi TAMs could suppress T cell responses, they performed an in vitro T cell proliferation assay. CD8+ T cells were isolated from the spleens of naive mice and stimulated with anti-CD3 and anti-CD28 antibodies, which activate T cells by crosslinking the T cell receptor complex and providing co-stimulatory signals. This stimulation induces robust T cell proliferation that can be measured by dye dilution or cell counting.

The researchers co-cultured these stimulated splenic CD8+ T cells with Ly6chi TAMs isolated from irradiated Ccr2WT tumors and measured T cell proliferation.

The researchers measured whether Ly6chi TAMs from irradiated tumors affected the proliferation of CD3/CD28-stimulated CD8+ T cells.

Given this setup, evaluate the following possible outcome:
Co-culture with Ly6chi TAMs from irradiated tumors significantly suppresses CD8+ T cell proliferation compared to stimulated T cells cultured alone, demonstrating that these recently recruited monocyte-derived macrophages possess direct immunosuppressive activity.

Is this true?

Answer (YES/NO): YES